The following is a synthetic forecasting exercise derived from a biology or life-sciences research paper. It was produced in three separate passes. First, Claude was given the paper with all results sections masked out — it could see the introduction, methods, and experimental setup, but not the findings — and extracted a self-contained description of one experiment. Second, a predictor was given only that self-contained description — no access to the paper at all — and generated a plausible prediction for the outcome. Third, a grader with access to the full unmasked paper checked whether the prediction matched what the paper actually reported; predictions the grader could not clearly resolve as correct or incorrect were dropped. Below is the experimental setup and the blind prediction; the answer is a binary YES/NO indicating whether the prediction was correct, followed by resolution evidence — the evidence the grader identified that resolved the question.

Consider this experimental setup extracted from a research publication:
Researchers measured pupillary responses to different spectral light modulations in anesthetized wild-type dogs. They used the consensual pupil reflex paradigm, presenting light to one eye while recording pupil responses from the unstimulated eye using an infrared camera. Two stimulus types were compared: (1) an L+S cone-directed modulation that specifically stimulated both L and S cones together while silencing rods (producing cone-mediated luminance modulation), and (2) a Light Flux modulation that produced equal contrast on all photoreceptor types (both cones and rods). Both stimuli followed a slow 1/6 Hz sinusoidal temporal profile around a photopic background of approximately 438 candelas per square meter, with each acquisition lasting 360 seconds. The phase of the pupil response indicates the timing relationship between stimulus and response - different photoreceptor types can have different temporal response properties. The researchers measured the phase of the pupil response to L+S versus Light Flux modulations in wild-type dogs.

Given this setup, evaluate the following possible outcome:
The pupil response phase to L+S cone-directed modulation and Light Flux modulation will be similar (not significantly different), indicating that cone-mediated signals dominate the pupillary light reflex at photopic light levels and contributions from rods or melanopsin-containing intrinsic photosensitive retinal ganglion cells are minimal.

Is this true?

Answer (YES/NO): YES